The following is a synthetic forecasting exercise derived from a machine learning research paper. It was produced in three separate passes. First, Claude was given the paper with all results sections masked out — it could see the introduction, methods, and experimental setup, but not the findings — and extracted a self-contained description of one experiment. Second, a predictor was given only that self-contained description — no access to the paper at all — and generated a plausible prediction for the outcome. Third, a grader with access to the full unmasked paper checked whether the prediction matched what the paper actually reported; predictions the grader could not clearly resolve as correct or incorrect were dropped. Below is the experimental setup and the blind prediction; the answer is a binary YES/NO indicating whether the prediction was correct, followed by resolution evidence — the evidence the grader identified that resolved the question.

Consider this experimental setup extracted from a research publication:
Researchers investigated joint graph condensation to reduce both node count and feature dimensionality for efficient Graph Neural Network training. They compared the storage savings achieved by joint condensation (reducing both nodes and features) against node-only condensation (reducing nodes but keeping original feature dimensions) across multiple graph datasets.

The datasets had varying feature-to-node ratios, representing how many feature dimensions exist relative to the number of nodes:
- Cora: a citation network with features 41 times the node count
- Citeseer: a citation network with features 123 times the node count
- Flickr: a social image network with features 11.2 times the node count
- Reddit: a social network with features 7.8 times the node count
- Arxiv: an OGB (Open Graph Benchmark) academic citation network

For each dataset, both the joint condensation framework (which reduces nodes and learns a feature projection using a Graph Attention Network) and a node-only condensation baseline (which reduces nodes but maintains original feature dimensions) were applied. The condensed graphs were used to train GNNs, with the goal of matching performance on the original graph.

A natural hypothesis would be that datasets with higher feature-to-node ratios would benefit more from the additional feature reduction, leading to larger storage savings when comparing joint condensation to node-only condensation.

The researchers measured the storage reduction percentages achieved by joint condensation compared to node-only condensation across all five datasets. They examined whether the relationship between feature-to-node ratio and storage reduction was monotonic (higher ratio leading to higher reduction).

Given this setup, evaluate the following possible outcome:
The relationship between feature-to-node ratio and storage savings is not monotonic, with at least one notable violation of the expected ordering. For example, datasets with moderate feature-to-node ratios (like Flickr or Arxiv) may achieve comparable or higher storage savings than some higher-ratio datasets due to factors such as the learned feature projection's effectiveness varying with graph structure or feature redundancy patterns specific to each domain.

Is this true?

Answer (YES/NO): YES